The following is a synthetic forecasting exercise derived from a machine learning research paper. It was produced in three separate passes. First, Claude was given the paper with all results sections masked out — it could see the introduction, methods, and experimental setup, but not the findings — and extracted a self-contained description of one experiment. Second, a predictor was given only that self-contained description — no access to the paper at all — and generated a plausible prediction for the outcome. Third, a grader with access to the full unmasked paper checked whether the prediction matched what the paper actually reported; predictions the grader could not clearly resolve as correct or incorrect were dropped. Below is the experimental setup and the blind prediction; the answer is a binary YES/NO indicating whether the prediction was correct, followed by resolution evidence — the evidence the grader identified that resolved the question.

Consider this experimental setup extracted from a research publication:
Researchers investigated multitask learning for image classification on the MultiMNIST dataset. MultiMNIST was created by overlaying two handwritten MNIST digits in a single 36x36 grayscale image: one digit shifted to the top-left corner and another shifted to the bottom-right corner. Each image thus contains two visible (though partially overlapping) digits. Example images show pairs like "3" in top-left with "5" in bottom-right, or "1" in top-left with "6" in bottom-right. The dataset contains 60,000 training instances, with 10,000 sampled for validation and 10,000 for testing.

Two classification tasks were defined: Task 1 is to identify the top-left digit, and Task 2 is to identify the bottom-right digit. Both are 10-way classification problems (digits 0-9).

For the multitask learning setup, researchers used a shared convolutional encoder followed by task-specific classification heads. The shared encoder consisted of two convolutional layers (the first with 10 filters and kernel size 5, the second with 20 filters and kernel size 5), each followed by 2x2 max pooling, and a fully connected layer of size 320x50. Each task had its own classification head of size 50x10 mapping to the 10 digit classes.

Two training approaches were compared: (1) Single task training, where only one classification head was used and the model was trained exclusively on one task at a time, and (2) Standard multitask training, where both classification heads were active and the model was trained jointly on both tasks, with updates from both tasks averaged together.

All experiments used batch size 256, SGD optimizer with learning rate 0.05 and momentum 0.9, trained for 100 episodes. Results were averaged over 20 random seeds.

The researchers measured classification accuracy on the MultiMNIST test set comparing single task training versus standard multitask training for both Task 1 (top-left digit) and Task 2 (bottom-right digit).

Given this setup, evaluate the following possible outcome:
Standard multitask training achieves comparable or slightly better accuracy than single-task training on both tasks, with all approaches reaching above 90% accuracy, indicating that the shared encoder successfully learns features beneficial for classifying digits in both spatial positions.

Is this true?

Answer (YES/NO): NO